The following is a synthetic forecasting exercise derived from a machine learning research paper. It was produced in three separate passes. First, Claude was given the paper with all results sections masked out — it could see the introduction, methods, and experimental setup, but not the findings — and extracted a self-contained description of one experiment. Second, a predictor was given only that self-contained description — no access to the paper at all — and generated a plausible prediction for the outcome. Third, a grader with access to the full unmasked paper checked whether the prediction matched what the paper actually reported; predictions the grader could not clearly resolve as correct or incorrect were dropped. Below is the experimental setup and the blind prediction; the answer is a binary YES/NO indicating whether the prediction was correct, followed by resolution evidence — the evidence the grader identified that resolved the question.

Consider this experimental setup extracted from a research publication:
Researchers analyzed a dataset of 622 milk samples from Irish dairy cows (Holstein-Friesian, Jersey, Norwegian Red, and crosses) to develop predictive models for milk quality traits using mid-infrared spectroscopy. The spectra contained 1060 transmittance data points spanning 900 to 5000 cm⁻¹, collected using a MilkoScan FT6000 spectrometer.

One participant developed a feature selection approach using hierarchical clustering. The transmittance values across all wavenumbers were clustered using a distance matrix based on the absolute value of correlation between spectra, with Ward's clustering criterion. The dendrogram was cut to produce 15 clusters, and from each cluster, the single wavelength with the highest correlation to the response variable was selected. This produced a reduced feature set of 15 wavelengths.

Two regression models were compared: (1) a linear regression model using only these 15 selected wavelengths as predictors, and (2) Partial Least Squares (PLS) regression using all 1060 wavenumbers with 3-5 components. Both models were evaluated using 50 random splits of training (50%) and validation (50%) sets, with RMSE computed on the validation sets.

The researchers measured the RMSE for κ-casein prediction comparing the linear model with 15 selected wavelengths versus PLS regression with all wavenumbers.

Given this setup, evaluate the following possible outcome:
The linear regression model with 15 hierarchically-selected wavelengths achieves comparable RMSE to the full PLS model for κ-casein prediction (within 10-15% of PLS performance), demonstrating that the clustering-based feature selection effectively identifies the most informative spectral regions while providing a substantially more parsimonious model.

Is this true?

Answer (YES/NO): YES